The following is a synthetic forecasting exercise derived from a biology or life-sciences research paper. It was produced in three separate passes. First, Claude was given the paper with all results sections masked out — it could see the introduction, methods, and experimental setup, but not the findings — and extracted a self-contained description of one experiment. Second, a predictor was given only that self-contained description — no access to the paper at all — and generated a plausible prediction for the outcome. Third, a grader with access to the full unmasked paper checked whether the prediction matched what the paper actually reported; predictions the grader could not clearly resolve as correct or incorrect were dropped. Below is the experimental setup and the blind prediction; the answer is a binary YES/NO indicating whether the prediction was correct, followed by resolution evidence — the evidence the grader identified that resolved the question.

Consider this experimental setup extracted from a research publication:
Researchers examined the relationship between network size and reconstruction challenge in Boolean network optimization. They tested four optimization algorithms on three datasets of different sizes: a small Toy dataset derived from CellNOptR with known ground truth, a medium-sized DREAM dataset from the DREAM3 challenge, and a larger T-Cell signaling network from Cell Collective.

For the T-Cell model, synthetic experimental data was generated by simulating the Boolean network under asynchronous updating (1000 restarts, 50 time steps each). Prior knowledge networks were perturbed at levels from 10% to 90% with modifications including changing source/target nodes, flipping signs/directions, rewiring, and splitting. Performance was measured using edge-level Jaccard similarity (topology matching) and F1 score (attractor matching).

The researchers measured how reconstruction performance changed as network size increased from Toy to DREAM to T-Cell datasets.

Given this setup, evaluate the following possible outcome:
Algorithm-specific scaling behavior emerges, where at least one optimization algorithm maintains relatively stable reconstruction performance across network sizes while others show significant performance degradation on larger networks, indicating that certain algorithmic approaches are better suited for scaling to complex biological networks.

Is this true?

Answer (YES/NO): NO